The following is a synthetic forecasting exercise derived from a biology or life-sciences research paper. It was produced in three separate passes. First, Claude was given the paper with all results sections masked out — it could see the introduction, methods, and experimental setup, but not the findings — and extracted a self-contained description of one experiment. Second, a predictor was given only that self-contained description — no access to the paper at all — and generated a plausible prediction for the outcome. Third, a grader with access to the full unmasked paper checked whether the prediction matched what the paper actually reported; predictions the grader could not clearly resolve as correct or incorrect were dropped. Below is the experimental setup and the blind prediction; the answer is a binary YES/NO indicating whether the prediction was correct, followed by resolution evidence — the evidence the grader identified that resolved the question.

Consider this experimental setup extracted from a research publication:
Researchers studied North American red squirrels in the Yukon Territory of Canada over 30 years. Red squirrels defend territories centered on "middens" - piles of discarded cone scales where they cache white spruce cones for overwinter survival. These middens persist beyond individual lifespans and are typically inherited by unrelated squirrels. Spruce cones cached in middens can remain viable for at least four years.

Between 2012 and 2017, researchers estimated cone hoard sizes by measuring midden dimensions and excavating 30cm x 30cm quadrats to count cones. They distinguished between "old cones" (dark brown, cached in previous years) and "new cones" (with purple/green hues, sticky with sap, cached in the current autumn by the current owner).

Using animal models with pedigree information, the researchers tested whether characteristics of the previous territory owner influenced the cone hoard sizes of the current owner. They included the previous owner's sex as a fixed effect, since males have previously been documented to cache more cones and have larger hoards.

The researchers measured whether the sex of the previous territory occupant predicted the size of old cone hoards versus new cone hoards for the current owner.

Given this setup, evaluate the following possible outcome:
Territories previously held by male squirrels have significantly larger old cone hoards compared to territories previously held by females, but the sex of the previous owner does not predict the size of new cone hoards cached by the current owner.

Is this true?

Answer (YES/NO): YES